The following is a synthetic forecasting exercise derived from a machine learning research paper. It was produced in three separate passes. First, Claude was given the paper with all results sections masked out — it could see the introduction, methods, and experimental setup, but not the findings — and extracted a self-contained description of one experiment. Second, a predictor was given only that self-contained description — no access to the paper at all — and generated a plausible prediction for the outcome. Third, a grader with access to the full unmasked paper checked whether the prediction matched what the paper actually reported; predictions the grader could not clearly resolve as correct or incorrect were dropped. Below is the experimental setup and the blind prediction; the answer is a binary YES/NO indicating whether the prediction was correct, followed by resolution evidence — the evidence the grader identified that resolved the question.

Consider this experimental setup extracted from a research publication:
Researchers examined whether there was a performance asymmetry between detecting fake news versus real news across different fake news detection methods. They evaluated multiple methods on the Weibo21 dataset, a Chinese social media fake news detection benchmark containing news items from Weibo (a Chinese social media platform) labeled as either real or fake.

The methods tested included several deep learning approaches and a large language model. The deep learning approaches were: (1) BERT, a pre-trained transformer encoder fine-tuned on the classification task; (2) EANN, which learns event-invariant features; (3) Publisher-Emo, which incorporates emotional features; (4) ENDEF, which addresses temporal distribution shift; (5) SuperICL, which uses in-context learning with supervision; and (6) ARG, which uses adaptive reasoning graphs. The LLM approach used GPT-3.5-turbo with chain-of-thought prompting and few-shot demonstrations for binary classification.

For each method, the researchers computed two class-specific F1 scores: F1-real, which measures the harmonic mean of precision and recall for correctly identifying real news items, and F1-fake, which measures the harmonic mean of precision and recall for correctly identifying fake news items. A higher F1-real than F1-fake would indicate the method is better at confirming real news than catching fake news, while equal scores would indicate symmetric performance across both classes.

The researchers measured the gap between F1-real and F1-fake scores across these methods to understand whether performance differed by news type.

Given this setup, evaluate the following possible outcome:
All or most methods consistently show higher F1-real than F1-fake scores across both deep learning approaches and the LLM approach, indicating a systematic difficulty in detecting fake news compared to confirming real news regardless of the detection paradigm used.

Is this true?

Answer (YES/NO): YES